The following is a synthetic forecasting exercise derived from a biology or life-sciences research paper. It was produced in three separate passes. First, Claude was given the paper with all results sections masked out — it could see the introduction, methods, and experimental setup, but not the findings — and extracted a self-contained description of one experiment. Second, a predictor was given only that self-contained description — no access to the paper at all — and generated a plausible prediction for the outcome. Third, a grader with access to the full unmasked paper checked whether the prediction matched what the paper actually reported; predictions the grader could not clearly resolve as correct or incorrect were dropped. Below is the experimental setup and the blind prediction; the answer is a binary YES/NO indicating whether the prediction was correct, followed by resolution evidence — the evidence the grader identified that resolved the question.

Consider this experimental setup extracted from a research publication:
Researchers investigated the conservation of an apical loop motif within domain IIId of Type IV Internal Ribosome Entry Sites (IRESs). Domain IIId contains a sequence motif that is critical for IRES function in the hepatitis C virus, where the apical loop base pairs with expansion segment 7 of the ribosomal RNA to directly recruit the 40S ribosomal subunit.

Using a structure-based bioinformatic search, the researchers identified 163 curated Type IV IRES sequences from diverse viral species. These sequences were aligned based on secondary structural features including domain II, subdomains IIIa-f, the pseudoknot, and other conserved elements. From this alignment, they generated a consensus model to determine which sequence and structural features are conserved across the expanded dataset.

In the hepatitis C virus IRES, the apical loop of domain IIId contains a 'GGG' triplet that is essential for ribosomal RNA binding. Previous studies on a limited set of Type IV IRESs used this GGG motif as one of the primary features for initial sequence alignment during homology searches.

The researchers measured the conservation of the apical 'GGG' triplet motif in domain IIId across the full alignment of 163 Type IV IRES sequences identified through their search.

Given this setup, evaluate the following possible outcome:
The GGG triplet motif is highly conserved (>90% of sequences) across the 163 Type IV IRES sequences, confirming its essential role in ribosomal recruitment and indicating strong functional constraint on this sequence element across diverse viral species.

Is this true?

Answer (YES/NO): YES